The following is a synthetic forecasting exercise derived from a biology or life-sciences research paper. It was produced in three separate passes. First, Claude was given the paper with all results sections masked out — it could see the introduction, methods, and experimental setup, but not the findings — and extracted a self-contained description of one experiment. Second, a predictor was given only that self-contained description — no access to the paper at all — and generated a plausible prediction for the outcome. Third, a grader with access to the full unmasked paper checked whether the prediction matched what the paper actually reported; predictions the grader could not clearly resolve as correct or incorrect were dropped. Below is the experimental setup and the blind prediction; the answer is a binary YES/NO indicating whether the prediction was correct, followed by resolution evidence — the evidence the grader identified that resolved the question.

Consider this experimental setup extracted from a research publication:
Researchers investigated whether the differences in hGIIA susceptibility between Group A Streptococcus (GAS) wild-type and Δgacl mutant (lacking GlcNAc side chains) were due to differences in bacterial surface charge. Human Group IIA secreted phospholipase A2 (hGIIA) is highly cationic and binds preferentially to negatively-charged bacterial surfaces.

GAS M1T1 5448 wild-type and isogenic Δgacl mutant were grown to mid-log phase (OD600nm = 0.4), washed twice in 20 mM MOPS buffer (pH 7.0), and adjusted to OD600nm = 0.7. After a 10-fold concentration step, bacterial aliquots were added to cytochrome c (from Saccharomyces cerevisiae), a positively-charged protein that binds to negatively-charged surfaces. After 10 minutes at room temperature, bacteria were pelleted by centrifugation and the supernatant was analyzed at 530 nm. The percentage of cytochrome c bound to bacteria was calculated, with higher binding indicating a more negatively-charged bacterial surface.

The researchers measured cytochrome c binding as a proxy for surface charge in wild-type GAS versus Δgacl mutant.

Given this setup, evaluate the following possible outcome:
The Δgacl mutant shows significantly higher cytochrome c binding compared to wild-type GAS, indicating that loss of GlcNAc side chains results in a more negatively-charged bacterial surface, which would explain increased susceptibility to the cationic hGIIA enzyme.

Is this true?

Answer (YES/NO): NO